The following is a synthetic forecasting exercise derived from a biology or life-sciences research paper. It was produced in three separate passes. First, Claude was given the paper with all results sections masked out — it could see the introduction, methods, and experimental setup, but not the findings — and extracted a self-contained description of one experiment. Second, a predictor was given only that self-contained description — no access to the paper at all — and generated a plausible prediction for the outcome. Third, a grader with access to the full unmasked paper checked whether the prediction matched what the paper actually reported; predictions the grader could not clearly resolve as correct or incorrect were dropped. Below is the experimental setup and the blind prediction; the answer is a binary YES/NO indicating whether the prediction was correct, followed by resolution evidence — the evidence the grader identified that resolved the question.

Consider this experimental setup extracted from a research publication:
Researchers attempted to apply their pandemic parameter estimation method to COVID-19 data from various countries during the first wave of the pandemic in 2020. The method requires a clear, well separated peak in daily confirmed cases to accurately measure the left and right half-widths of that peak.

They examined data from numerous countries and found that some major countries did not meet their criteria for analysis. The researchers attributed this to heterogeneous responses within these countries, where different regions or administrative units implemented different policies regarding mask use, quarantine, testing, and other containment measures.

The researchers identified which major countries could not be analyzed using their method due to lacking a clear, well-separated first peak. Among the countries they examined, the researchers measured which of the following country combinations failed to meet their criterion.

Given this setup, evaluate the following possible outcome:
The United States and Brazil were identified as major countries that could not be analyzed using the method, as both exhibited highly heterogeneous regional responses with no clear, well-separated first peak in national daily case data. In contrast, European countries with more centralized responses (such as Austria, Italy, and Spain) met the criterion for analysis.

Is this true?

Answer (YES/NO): NO